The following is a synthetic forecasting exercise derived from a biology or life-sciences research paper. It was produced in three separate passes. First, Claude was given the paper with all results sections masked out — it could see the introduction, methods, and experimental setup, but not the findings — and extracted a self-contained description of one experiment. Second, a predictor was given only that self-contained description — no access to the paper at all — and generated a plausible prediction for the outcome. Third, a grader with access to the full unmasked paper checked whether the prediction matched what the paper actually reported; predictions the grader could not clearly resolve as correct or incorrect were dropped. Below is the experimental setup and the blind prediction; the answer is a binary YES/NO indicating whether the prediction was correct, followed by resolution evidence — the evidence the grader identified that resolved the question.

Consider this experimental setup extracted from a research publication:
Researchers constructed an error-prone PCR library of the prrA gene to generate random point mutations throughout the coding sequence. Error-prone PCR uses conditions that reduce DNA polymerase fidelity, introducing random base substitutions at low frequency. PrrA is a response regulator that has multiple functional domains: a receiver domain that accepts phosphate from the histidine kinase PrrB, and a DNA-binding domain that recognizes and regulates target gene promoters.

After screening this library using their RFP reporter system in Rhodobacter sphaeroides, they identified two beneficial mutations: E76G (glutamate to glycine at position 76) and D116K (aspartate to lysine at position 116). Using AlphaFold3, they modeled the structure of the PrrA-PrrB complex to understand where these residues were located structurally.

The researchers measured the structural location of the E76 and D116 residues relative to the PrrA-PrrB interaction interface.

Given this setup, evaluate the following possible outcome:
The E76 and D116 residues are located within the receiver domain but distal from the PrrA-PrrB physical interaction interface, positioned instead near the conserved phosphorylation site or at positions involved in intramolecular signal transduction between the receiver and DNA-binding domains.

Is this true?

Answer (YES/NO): NO